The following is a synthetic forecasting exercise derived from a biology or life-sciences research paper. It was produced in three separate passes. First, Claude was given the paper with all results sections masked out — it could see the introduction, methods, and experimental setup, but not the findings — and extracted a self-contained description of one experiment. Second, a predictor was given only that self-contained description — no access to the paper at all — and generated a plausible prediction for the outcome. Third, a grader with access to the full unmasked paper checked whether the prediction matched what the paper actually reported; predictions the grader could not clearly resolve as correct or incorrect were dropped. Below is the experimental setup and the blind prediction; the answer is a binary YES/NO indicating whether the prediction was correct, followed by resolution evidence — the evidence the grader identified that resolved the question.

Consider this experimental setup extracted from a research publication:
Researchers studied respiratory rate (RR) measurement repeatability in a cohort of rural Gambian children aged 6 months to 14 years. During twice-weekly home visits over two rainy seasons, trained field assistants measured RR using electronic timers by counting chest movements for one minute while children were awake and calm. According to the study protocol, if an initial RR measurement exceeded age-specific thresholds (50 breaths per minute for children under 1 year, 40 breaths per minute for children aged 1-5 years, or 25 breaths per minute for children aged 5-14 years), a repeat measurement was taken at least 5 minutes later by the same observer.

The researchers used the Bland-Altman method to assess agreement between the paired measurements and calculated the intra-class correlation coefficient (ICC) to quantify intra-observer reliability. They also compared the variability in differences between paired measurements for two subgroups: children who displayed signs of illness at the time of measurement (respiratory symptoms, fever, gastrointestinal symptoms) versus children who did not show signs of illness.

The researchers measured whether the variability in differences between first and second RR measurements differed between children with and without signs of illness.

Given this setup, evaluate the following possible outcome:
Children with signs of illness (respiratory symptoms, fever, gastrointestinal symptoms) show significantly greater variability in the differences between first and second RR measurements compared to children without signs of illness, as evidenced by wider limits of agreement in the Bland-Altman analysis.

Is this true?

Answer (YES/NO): YES